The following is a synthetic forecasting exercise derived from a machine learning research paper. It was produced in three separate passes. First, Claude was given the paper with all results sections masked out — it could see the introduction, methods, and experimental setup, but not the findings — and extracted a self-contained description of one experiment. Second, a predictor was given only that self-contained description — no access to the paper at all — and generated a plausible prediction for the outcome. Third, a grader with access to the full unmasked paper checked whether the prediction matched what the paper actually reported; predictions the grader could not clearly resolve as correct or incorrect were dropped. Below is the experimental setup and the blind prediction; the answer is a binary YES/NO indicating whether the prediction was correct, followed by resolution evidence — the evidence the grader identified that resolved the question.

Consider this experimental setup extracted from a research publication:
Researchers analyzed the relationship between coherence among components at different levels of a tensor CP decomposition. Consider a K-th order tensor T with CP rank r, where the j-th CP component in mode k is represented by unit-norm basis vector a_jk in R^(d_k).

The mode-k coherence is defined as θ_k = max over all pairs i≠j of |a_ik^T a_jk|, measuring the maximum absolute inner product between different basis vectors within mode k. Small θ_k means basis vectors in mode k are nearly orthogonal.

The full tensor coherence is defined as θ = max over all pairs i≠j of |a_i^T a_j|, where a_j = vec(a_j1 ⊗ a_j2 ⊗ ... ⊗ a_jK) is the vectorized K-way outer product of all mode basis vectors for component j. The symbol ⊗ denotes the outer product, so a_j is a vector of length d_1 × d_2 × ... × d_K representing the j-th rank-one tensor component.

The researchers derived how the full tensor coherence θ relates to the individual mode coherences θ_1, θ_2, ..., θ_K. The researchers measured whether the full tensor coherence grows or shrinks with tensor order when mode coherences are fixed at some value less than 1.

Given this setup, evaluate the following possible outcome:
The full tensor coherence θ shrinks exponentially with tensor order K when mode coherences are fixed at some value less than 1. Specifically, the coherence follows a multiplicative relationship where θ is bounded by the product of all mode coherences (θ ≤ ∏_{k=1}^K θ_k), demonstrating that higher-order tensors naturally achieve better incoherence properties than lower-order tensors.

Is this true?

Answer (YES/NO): YES